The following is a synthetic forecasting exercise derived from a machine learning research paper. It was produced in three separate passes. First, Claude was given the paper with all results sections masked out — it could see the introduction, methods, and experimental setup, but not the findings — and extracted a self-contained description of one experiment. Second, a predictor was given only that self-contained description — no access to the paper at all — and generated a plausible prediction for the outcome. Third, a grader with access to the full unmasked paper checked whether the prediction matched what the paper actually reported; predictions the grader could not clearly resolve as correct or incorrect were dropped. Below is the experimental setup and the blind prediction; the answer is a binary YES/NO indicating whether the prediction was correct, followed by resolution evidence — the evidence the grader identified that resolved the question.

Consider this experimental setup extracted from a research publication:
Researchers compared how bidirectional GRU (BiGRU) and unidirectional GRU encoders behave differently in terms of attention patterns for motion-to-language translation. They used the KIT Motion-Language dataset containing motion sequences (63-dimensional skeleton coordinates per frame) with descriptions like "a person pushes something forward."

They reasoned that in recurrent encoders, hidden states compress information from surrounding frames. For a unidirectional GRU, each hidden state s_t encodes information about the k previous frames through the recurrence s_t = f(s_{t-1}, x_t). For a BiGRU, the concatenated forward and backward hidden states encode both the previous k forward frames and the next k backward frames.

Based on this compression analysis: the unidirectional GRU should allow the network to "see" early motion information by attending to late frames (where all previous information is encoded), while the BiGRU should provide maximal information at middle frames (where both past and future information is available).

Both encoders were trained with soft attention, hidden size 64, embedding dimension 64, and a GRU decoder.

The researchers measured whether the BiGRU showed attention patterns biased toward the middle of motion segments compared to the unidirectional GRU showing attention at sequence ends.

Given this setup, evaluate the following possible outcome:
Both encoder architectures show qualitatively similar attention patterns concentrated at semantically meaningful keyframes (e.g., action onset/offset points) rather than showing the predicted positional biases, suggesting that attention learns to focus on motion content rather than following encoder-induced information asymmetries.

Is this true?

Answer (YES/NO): NO